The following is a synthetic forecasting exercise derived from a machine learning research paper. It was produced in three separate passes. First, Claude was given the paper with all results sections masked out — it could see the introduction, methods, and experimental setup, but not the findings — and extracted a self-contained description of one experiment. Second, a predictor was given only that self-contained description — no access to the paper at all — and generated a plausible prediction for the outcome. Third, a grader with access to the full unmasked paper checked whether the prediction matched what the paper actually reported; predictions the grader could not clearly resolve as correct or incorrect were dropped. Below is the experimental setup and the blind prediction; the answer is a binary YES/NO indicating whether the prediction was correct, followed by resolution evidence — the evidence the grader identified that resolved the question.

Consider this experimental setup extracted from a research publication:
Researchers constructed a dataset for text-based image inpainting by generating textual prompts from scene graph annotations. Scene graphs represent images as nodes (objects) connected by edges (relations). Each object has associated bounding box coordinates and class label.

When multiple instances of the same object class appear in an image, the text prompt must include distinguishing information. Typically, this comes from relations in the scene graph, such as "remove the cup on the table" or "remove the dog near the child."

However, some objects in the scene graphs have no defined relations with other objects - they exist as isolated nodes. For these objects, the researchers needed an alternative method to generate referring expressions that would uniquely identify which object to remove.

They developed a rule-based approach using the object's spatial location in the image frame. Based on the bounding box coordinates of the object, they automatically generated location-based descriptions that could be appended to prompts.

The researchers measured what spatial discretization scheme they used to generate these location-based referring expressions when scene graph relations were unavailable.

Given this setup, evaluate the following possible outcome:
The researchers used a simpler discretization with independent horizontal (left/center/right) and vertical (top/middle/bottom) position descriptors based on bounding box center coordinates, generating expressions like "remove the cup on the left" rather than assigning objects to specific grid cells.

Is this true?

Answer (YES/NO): NO